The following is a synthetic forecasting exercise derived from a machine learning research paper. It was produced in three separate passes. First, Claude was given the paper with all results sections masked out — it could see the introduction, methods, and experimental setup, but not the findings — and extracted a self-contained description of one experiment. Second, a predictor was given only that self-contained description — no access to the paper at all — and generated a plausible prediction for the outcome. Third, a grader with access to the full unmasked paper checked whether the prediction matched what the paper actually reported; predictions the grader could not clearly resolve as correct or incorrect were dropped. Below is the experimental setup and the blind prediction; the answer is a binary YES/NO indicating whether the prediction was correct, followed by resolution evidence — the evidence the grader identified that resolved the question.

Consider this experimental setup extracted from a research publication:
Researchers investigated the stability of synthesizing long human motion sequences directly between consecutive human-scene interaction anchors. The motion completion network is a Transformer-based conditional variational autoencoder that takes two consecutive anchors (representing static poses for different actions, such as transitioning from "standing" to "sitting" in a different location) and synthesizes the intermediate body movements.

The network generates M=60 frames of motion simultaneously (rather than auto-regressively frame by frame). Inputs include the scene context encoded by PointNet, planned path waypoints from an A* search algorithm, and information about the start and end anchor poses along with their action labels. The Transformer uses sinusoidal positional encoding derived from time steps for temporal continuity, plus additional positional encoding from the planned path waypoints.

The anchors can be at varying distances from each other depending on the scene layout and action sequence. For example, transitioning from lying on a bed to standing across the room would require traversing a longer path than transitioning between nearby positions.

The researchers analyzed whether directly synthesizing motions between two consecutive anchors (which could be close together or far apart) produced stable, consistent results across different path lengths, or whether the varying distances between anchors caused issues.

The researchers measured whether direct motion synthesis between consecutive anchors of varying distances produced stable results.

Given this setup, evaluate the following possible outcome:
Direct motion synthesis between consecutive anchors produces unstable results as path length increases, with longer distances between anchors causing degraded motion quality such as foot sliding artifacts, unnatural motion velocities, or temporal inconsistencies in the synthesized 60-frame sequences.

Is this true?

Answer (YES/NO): NO